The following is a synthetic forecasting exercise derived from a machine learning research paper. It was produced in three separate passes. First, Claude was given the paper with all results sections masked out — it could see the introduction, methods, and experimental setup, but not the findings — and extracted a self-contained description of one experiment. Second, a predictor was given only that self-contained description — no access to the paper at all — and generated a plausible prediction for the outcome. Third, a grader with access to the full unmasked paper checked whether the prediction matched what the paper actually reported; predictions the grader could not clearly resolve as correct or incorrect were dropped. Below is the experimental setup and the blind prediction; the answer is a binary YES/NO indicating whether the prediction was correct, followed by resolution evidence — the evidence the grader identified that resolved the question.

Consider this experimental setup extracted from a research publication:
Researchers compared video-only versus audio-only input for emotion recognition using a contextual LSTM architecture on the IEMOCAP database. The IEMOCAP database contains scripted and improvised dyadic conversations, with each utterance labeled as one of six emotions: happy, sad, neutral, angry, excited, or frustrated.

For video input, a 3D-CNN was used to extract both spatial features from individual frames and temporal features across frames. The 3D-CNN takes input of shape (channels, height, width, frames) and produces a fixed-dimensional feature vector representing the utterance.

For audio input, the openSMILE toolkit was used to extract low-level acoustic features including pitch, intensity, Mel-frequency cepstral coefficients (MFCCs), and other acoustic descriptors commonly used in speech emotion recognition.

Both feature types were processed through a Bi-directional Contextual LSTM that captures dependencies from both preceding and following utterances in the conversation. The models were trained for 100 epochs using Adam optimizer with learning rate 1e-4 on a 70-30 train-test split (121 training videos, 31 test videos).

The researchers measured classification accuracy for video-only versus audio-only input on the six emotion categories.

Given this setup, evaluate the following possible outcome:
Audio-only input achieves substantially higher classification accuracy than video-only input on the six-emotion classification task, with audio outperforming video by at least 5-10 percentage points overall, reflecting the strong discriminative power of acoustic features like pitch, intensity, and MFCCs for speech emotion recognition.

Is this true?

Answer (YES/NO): YES